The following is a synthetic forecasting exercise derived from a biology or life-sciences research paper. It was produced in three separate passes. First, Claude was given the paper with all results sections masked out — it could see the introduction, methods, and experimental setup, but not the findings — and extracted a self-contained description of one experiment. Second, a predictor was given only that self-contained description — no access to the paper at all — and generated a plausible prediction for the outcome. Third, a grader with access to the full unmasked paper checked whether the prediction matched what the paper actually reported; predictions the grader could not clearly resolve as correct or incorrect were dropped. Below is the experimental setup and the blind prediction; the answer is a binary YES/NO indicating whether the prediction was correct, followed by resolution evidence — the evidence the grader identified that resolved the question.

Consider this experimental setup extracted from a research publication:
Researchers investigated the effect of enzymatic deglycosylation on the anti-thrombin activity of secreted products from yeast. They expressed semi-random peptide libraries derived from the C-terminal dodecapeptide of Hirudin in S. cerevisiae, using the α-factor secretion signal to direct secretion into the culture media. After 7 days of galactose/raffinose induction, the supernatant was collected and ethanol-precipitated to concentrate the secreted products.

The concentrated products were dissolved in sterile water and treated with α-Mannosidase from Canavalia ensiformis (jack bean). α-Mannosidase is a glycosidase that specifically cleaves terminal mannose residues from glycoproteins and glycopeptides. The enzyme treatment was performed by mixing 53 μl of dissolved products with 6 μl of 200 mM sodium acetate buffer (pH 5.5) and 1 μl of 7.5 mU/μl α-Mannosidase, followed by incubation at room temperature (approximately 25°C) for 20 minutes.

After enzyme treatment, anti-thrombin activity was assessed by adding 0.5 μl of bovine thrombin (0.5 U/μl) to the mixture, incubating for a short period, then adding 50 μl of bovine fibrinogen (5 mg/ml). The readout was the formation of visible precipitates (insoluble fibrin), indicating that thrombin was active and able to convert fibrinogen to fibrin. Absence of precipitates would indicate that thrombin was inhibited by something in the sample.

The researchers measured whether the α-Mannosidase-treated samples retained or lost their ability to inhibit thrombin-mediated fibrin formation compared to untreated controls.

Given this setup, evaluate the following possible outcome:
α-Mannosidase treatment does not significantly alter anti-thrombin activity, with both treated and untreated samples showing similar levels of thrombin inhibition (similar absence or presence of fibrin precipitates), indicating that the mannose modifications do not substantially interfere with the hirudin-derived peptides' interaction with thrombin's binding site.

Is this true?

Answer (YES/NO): NO